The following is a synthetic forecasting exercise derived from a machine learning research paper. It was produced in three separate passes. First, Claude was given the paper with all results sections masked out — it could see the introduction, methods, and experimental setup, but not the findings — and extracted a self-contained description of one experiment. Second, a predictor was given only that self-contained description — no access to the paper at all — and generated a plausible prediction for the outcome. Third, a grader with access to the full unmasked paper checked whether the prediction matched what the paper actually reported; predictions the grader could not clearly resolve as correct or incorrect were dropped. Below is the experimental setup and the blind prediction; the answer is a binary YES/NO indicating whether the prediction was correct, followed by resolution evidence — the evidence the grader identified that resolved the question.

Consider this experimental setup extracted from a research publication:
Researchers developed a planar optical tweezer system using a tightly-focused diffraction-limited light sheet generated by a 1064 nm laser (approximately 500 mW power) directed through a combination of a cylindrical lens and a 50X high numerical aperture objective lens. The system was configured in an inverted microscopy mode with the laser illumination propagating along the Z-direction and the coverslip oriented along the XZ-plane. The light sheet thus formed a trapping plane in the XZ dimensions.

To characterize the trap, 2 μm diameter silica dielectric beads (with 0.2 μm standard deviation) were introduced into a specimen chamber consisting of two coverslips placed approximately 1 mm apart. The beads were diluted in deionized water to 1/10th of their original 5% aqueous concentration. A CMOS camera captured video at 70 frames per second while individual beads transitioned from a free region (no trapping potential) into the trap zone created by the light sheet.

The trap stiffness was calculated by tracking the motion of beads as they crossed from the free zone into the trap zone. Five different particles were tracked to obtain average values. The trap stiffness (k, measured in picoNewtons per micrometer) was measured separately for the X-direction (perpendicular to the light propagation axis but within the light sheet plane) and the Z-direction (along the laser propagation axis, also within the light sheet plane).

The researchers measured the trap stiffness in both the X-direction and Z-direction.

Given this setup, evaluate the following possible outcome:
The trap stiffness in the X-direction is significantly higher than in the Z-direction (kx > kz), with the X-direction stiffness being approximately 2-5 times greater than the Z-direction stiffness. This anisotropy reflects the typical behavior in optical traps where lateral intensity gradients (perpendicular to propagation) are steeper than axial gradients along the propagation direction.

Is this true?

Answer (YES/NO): NO